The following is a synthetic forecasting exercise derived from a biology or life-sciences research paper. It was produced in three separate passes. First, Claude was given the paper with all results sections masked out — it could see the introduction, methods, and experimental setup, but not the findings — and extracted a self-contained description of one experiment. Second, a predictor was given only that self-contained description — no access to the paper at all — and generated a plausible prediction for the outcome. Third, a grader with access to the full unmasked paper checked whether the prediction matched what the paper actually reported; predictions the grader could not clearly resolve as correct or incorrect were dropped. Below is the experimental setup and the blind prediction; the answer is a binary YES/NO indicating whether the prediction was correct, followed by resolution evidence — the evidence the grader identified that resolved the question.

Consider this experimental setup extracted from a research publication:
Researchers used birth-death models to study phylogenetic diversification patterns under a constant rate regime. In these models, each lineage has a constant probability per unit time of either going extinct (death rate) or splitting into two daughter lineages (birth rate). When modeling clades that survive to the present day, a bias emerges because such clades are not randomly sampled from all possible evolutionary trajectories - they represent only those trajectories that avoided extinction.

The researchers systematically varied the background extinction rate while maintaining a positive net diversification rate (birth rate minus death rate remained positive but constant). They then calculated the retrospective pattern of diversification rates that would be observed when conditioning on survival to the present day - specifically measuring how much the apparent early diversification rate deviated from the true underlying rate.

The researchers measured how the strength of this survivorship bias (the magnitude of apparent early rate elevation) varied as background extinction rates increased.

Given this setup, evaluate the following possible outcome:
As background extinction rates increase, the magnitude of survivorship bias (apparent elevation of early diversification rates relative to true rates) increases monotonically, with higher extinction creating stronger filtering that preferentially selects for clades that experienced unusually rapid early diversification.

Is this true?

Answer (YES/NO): YES